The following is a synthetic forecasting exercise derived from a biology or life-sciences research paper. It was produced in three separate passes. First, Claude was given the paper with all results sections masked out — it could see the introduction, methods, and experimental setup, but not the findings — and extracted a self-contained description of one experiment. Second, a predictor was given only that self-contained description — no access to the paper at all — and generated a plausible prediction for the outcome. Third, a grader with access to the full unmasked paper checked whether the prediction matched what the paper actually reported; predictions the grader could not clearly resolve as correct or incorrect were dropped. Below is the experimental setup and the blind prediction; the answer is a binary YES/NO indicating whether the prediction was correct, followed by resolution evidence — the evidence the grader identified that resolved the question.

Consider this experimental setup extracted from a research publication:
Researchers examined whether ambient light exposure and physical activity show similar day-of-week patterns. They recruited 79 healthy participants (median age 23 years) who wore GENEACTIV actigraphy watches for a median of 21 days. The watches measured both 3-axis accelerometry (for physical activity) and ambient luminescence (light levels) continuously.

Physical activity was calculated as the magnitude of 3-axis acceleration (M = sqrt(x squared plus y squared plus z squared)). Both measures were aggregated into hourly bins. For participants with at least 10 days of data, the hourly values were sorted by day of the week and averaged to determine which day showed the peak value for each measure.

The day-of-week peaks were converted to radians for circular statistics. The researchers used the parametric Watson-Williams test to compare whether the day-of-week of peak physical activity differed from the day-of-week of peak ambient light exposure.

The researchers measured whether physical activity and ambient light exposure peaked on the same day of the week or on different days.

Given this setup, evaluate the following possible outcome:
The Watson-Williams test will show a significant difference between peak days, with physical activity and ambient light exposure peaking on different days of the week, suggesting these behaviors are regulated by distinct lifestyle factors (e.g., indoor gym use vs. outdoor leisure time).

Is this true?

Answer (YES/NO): NO